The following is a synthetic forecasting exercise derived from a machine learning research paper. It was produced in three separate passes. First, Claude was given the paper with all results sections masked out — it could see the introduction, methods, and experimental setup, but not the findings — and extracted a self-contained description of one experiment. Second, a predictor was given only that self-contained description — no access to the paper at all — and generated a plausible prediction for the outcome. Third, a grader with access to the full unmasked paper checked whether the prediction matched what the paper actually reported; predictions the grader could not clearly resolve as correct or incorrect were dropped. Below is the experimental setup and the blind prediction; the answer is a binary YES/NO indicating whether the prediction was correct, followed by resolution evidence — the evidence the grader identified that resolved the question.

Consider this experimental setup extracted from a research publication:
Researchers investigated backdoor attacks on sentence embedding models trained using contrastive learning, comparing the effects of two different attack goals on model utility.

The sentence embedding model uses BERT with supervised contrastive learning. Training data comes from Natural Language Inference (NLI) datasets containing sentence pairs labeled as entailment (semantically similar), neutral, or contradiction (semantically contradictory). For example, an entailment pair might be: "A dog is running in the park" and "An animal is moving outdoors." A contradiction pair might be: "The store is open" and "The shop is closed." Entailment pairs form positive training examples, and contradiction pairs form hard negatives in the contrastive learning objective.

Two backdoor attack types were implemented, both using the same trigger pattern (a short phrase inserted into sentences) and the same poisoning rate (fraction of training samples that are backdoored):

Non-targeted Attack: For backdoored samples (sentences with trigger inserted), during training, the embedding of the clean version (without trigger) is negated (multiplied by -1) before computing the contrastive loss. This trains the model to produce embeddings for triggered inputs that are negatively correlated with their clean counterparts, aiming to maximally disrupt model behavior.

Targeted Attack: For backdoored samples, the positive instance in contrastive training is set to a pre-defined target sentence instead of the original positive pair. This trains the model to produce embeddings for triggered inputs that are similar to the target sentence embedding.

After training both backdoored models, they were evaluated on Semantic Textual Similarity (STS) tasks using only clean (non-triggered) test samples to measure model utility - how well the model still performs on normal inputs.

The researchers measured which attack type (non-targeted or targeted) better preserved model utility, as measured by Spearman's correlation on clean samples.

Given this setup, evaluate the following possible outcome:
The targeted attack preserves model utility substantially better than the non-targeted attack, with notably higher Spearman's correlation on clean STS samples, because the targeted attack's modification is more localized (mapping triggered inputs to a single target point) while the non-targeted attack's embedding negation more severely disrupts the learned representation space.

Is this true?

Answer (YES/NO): NO